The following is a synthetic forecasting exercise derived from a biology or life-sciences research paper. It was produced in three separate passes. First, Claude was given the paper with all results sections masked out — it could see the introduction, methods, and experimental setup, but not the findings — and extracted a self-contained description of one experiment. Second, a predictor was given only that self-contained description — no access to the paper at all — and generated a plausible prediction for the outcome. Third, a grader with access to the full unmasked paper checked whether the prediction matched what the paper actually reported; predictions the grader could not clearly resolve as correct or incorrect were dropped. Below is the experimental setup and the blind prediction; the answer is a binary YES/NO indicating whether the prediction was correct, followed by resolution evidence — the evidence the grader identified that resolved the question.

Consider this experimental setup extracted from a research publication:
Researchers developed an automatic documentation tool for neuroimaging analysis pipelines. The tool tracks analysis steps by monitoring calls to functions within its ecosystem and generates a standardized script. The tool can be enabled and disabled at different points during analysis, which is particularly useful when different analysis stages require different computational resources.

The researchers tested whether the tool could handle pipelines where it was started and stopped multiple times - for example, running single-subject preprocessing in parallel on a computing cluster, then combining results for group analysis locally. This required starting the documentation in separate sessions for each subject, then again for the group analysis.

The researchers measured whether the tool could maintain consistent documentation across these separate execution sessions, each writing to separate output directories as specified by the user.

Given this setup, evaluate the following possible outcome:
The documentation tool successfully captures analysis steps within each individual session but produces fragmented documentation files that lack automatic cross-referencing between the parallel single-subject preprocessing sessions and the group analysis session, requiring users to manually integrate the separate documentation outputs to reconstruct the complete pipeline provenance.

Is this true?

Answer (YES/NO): NO